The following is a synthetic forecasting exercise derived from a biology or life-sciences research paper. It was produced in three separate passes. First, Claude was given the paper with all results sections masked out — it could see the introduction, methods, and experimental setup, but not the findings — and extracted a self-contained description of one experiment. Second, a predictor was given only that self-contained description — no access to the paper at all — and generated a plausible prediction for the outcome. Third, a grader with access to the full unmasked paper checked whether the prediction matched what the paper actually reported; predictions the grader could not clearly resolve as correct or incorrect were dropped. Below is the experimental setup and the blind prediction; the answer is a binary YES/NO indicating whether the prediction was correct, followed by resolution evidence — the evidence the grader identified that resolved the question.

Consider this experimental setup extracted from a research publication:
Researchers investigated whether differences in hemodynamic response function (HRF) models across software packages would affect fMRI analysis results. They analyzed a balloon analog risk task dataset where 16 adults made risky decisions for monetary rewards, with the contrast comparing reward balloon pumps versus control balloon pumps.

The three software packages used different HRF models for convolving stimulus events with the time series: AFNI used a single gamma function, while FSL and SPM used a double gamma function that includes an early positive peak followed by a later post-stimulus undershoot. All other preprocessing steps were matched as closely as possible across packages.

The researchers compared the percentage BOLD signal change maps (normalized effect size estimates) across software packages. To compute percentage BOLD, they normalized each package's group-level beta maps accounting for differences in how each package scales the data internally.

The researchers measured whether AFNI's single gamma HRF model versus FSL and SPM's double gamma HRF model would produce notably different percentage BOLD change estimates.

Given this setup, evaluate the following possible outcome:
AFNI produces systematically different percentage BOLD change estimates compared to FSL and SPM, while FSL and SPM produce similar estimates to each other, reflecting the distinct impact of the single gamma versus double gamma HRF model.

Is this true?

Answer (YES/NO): NO